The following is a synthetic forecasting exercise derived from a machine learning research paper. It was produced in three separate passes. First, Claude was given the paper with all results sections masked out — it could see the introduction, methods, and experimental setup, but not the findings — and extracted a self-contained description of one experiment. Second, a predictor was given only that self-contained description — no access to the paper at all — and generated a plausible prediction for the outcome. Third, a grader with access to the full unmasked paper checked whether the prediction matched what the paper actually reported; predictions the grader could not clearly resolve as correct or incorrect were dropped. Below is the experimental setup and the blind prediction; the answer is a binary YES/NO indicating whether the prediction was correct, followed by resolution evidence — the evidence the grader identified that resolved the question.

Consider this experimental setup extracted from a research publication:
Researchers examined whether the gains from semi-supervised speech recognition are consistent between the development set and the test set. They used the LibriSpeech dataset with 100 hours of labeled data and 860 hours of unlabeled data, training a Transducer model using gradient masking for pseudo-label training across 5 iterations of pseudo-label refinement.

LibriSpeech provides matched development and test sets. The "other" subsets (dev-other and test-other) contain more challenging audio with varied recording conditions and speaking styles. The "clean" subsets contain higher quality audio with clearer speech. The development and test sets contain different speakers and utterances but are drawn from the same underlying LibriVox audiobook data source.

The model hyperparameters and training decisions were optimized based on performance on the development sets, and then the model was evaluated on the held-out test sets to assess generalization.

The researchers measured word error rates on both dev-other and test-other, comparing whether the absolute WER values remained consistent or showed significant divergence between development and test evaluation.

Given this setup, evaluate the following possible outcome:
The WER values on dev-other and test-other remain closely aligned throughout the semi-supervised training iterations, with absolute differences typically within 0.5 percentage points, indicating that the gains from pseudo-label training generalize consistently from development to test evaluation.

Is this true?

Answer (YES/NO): YES